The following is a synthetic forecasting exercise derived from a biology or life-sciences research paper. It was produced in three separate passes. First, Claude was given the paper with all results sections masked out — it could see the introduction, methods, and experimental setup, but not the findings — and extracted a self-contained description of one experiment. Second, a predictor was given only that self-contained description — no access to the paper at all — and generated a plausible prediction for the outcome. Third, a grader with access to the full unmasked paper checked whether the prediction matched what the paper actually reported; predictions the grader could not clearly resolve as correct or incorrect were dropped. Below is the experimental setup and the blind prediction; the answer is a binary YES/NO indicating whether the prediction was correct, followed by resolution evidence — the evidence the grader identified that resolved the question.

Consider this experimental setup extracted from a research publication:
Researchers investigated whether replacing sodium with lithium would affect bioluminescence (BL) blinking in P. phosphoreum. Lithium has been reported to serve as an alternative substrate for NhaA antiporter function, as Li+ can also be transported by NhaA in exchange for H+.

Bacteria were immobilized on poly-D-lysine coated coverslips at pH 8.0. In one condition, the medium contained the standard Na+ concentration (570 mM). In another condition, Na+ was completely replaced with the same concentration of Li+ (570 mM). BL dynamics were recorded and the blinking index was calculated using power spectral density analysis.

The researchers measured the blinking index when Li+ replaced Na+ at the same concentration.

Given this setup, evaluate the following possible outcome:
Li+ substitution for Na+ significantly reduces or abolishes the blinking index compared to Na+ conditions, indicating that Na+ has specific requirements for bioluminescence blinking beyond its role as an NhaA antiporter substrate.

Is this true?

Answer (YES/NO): NO